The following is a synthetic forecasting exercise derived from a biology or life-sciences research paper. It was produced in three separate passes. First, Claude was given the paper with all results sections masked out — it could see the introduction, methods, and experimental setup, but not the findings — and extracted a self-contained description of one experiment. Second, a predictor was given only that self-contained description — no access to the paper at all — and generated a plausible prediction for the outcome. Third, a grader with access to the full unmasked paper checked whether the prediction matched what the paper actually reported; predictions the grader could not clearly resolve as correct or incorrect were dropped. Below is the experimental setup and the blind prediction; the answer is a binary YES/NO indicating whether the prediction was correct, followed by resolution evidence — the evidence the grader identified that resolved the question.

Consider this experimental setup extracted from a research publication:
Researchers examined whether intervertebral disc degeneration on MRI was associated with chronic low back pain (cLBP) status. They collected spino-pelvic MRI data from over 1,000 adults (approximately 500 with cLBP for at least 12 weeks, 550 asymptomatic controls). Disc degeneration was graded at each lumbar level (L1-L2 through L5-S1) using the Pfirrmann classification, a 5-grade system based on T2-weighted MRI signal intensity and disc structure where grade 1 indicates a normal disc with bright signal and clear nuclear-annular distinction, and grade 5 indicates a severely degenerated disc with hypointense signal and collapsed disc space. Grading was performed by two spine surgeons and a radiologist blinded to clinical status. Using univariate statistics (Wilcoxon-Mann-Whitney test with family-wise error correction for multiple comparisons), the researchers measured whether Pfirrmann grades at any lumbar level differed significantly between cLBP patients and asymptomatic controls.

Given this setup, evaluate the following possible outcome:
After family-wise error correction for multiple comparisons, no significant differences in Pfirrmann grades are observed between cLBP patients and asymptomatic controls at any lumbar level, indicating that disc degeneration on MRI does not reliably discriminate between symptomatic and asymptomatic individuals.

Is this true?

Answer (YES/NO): NO